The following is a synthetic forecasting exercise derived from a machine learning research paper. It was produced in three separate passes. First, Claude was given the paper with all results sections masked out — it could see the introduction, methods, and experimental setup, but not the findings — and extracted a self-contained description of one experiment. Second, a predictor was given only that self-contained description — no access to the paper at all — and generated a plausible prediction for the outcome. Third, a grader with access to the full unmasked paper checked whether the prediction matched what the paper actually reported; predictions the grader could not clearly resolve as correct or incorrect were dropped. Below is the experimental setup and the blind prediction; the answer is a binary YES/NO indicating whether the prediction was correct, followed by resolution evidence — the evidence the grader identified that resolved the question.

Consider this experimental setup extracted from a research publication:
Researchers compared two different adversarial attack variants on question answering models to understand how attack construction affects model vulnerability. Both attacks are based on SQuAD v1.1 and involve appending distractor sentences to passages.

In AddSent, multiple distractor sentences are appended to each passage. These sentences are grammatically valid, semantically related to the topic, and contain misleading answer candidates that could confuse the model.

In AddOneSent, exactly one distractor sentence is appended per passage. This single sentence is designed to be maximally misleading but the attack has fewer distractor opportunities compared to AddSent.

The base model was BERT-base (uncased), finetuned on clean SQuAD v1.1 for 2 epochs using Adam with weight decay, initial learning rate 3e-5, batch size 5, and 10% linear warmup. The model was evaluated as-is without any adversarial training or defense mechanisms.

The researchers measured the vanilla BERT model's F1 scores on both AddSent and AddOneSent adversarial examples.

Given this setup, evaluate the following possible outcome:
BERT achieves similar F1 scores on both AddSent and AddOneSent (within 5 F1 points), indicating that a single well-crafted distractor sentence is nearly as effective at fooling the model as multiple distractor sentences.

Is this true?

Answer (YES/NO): NO